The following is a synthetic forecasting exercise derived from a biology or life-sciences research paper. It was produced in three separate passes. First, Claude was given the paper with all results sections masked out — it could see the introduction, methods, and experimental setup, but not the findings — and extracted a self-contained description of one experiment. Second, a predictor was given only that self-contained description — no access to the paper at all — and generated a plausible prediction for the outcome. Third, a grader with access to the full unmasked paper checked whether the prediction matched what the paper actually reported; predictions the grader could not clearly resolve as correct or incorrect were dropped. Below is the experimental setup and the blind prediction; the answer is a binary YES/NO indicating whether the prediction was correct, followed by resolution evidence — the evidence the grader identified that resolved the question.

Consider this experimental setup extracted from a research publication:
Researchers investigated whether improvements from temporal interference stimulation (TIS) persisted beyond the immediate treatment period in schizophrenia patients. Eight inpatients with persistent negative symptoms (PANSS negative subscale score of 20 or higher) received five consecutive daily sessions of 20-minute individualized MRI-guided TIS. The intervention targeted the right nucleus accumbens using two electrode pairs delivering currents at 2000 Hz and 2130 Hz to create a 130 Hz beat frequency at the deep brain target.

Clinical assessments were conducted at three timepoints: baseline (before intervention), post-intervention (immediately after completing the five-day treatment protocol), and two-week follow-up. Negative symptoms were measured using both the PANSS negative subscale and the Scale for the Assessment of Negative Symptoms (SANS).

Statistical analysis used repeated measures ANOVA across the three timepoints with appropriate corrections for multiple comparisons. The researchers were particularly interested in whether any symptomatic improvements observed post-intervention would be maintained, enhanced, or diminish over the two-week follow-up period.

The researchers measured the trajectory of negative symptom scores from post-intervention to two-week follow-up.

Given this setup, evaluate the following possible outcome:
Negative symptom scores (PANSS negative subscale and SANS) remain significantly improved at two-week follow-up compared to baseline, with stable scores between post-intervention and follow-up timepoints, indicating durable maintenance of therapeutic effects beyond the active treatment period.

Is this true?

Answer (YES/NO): YES